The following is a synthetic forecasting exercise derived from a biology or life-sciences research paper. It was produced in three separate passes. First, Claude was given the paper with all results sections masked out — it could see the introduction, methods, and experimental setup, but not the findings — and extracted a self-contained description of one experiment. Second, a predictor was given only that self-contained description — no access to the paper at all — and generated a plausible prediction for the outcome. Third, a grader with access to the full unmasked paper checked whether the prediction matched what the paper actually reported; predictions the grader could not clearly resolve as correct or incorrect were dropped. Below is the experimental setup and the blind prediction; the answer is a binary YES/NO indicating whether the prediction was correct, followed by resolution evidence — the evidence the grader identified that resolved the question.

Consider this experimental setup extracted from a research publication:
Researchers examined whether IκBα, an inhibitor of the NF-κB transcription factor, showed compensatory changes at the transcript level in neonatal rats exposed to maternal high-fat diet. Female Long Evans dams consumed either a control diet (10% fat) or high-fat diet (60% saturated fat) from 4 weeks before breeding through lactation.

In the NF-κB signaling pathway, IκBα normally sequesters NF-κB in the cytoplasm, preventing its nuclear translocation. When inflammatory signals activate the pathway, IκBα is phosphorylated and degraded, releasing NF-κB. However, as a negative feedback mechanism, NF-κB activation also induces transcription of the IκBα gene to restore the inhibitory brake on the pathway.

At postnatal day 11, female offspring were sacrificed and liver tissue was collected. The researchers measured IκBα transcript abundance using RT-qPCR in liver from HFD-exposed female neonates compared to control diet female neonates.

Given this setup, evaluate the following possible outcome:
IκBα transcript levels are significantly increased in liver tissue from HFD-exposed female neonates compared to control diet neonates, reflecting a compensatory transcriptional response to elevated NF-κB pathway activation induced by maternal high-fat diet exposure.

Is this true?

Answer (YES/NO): NO